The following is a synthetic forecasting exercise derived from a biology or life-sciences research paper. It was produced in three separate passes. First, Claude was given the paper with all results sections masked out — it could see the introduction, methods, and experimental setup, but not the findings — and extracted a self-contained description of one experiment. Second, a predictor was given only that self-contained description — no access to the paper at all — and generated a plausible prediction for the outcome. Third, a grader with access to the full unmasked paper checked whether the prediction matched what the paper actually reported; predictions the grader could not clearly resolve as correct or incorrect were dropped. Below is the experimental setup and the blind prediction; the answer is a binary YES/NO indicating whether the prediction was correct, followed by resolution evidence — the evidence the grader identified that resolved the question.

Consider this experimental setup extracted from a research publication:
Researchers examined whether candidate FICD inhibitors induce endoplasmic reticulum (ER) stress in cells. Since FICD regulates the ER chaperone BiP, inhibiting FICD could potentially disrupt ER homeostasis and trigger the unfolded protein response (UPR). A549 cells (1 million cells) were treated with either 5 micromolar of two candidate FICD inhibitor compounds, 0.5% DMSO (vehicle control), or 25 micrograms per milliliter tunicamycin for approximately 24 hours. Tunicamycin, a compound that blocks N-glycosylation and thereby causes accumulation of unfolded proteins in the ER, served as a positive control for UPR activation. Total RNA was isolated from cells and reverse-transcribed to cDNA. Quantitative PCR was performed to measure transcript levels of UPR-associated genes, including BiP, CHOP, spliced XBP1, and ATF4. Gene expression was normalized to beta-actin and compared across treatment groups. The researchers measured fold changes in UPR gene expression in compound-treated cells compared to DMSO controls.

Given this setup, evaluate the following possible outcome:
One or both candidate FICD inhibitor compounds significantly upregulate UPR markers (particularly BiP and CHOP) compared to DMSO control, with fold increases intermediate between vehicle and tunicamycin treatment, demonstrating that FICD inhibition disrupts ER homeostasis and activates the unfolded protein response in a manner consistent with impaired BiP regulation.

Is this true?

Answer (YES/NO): NO